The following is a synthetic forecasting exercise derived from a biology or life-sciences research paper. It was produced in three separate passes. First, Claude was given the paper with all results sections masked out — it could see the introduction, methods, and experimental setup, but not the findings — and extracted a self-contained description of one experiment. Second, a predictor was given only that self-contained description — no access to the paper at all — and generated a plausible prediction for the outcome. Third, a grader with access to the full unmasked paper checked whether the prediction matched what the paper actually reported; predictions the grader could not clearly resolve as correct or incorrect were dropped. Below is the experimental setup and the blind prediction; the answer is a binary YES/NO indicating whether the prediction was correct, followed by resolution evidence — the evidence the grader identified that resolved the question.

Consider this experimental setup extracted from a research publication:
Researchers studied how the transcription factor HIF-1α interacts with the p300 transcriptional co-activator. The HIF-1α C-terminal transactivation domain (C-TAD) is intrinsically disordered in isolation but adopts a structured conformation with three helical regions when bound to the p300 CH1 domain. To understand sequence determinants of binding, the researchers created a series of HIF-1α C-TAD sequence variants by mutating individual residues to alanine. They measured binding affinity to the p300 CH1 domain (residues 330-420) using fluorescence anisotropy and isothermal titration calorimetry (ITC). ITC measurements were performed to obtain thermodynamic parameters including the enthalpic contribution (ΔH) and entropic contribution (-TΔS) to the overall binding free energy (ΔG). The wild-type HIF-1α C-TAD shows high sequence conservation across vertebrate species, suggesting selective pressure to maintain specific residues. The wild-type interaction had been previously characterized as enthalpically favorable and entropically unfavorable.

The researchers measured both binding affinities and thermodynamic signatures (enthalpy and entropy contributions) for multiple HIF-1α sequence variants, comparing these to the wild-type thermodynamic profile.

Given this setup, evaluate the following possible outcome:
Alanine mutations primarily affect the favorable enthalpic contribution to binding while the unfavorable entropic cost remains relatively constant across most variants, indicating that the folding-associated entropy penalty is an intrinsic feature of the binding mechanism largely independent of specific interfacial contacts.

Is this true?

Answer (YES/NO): NO